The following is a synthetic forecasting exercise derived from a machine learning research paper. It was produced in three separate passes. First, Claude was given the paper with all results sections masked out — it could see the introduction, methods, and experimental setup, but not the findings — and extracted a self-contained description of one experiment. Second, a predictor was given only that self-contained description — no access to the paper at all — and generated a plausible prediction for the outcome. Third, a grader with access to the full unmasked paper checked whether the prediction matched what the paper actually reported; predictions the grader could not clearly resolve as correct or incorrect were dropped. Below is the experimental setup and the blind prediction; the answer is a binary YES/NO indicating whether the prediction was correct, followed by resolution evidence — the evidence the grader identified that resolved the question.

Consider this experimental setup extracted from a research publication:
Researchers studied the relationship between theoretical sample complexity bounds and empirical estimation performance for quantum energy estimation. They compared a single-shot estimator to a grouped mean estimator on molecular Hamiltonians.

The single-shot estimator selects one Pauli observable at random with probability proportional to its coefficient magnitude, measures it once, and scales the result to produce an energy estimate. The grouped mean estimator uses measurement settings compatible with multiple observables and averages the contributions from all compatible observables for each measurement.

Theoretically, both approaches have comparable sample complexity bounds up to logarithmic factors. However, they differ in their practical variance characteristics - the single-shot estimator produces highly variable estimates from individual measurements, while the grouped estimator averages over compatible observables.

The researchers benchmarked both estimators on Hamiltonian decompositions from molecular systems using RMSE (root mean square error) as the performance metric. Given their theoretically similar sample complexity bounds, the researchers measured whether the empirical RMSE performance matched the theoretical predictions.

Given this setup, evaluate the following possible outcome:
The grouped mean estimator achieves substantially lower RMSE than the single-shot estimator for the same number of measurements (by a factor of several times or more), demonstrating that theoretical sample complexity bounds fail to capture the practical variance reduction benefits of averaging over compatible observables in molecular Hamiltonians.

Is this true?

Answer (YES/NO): YES